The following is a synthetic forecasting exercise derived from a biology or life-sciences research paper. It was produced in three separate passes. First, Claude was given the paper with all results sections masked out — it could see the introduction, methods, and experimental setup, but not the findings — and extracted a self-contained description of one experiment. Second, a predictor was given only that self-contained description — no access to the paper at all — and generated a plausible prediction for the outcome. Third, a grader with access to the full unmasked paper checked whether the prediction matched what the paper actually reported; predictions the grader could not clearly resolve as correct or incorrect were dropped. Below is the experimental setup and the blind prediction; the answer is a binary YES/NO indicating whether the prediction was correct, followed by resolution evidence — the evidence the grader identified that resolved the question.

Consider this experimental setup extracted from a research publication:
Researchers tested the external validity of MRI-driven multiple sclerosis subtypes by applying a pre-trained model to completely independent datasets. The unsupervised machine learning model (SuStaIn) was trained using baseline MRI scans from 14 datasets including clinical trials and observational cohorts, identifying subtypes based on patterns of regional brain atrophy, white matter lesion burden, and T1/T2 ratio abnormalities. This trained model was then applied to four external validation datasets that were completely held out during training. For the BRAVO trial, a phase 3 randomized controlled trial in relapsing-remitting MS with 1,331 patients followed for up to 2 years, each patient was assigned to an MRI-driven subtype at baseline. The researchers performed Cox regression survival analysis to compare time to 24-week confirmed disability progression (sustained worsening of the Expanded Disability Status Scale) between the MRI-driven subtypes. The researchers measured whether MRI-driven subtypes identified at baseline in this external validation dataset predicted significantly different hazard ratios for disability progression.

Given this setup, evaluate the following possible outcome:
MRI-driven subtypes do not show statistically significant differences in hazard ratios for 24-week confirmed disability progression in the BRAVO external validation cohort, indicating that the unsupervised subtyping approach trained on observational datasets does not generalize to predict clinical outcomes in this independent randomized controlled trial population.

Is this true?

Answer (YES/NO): NO